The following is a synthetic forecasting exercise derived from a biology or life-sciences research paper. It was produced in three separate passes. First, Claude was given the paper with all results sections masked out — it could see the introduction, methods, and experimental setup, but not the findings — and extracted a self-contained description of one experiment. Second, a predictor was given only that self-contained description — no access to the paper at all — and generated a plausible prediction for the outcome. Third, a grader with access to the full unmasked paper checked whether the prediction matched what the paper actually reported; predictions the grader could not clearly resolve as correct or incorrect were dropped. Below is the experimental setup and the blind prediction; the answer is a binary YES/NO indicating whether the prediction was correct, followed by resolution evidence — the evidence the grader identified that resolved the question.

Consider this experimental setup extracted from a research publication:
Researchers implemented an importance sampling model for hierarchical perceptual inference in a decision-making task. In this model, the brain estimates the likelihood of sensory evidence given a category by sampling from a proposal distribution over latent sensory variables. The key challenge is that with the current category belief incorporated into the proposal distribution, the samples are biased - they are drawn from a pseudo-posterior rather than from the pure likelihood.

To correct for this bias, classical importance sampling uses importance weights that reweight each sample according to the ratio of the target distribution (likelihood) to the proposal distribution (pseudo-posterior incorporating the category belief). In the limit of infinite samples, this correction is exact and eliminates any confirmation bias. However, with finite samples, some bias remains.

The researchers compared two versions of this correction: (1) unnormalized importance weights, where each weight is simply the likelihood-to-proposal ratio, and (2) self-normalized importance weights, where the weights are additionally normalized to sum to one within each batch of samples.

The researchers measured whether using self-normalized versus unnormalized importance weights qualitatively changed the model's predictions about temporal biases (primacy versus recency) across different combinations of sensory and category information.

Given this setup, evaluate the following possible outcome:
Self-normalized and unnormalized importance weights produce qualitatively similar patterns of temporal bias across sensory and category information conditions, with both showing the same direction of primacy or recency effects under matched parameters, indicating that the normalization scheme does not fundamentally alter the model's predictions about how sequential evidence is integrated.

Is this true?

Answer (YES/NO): YES